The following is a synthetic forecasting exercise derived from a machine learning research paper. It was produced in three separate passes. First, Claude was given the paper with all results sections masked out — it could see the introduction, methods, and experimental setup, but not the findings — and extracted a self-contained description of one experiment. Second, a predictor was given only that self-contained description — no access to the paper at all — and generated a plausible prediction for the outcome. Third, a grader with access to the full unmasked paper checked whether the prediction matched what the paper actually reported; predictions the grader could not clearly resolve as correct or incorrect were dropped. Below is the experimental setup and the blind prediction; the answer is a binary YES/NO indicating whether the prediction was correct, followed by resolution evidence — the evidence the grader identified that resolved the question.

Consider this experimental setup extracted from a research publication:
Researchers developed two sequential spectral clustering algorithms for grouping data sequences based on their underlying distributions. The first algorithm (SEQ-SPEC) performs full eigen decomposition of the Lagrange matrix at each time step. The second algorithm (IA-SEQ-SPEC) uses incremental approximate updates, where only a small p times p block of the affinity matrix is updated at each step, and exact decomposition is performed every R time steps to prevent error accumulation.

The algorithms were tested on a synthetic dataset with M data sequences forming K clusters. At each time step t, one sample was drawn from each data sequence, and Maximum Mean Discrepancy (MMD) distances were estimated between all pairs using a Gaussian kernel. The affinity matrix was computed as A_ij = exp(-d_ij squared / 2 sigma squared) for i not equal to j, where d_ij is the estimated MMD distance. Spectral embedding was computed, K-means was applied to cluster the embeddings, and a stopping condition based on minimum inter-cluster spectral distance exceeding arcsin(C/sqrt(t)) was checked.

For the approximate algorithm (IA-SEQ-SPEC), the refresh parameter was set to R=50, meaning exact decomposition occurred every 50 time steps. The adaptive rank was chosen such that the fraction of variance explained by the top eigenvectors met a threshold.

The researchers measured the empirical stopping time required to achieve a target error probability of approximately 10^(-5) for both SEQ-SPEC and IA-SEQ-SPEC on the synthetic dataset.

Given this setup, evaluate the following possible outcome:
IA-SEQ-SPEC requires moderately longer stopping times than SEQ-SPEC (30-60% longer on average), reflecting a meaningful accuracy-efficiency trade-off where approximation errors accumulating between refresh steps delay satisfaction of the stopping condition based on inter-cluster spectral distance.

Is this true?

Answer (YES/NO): NO